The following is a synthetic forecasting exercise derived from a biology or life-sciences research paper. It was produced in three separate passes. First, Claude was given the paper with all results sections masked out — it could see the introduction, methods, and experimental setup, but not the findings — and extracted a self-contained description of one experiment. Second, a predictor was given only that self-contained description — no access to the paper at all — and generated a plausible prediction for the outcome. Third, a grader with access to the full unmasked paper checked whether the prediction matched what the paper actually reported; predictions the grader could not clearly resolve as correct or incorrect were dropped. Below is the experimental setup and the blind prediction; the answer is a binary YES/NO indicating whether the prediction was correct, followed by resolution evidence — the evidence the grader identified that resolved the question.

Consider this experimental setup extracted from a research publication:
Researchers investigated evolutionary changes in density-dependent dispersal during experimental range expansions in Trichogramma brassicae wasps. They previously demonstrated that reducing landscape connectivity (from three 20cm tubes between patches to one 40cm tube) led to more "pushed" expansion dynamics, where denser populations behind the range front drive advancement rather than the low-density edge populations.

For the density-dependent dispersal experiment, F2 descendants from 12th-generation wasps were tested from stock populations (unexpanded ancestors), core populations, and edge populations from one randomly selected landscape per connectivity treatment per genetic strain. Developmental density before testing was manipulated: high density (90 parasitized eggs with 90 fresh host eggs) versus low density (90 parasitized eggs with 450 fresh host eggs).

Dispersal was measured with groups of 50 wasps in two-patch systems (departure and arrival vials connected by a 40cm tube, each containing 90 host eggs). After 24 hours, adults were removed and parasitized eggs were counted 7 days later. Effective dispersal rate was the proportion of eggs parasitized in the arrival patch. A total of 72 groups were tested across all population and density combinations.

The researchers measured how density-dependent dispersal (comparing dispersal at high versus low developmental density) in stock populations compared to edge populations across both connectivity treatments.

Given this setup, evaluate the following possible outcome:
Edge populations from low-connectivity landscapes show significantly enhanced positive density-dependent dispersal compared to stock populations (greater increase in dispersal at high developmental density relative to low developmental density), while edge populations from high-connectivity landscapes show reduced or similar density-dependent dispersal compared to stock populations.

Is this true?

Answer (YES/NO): NO